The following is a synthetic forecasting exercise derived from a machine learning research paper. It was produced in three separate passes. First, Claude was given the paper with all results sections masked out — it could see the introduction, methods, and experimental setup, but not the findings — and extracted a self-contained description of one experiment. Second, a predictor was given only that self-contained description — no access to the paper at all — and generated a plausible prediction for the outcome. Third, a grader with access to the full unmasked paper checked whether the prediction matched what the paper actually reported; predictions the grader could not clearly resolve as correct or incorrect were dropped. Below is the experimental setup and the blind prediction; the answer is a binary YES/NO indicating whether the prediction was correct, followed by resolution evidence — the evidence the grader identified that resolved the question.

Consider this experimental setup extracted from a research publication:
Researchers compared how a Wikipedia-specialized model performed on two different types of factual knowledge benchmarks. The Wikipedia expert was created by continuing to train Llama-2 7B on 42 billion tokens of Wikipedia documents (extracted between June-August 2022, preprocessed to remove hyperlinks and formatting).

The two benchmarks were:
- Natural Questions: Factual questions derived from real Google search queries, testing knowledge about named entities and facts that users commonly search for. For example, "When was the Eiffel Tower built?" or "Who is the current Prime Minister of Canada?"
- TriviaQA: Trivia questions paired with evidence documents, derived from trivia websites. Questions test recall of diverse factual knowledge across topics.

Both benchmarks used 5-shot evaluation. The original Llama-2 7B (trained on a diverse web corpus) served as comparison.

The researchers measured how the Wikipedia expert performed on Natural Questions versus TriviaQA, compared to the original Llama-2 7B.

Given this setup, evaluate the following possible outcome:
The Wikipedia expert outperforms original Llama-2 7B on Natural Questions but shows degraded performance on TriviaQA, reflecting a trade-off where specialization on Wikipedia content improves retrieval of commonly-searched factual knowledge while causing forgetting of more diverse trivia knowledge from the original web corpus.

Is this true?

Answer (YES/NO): YES